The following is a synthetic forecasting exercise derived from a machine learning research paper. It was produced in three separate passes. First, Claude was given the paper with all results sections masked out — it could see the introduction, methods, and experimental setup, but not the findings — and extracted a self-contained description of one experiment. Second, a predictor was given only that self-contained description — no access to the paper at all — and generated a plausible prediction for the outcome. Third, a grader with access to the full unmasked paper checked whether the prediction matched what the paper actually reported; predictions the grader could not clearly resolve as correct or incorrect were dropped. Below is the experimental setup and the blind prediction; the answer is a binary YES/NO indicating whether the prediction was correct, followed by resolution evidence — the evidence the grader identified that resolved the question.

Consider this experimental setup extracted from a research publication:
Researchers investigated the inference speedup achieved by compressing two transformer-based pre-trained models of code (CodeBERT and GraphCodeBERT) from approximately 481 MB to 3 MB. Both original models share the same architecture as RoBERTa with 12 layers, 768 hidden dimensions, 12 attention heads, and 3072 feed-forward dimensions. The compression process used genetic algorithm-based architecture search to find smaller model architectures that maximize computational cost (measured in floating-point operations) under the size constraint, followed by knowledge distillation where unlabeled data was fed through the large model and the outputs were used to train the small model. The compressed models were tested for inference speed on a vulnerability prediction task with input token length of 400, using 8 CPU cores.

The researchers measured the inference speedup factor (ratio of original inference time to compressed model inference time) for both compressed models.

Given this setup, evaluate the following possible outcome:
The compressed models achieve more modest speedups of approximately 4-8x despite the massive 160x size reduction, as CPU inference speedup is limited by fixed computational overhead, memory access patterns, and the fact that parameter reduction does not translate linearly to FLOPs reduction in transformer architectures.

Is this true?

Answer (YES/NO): NO